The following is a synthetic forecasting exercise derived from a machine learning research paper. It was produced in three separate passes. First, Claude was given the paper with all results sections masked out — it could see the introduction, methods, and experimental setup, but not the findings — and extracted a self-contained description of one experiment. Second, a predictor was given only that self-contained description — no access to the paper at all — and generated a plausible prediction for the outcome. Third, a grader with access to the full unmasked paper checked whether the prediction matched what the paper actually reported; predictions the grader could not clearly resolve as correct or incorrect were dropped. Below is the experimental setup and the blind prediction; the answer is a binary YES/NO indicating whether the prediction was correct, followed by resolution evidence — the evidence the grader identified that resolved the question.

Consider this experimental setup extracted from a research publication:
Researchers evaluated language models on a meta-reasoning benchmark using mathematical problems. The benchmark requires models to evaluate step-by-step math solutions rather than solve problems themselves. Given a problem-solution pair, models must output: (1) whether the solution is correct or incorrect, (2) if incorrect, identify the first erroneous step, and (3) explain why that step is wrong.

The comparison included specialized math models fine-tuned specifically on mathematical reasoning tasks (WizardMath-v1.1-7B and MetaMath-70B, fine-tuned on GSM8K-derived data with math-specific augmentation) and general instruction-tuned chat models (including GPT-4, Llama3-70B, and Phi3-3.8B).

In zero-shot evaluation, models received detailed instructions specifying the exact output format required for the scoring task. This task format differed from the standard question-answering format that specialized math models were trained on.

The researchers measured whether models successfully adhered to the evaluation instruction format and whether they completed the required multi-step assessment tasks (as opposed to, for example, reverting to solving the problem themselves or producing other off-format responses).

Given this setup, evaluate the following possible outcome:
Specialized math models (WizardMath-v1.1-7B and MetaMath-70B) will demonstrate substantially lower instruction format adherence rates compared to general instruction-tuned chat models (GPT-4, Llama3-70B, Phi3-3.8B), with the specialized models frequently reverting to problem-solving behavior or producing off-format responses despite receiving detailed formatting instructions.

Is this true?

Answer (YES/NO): YES